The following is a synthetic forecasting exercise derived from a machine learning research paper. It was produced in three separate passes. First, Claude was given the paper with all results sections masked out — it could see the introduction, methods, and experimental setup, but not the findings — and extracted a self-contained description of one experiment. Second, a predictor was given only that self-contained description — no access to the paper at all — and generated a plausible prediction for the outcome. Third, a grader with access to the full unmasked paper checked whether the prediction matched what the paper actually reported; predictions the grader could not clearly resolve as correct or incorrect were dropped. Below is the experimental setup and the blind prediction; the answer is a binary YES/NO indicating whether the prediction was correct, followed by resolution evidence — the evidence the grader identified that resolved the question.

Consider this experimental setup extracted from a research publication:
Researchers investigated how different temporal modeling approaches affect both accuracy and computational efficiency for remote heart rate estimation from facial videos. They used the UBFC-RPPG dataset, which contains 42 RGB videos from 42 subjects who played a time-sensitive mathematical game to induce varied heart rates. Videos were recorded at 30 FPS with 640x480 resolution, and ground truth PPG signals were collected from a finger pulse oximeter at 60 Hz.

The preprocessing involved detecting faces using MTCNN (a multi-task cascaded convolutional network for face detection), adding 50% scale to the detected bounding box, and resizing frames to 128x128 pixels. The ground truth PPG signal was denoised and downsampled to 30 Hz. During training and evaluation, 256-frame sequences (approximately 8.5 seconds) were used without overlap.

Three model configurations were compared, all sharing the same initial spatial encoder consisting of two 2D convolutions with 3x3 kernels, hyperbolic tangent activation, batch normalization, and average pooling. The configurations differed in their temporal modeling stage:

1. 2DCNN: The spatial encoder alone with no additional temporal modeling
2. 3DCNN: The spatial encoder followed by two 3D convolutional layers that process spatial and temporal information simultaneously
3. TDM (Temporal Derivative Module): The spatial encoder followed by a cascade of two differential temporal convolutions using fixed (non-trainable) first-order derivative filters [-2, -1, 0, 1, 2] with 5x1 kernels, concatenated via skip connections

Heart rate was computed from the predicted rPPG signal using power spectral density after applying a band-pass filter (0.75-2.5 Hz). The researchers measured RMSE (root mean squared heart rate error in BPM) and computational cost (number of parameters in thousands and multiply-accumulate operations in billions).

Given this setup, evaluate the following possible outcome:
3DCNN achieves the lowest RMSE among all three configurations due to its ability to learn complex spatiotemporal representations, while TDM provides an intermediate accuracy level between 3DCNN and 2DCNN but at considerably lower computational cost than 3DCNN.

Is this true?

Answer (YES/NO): NO